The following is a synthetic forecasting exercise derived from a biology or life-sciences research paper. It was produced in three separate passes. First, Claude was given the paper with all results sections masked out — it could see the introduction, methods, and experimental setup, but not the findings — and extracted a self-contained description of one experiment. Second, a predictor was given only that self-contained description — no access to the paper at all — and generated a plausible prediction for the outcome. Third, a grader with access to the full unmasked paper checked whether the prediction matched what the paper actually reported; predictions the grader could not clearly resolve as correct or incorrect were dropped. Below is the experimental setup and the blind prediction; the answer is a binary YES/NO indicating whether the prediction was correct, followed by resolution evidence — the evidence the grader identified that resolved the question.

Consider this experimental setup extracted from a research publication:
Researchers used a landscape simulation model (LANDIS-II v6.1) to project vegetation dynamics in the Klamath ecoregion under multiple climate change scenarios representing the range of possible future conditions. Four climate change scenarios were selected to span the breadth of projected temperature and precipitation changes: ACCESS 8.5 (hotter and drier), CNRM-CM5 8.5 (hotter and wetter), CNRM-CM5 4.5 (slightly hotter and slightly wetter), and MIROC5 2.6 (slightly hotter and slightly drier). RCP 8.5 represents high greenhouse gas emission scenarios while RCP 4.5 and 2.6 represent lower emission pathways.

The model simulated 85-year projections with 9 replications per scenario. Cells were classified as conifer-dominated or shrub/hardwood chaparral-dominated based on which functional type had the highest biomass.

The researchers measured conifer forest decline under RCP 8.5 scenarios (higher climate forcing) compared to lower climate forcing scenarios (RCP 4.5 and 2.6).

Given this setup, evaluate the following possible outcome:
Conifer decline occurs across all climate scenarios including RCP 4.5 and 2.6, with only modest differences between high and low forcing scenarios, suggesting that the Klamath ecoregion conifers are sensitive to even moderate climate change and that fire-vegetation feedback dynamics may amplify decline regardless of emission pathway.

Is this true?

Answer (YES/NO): YES